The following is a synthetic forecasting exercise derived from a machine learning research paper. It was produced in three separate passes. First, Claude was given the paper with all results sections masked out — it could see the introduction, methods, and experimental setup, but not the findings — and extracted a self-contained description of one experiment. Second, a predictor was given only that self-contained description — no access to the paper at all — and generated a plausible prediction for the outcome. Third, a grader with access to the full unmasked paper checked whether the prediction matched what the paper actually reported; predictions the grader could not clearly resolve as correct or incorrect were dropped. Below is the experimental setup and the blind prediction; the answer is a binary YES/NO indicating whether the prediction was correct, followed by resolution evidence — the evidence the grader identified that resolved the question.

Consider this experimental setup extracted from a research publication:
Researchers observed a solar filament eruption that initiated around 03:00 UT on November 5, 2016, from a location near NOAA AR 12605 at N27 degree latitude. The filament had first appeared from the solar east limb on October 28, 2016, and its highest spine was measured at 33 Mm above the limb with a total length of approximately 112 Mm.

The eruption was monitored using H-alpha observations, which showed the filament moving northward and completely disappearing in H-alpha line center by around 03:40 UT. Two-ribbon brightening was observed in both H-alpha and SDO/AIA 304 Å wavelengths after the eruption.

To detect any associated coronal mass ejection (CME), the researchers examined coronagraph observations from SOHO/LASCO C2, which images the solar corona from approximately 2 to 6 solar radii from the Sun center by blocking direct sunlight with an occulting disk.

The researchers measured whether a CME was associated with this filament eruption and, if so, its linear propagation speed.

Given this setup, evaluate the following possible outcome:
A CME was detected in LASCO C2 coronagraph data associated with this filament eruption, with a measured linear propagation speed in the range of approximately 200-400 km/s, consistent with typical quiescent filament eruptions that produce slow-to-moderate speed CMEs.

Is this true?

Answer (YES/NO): NO